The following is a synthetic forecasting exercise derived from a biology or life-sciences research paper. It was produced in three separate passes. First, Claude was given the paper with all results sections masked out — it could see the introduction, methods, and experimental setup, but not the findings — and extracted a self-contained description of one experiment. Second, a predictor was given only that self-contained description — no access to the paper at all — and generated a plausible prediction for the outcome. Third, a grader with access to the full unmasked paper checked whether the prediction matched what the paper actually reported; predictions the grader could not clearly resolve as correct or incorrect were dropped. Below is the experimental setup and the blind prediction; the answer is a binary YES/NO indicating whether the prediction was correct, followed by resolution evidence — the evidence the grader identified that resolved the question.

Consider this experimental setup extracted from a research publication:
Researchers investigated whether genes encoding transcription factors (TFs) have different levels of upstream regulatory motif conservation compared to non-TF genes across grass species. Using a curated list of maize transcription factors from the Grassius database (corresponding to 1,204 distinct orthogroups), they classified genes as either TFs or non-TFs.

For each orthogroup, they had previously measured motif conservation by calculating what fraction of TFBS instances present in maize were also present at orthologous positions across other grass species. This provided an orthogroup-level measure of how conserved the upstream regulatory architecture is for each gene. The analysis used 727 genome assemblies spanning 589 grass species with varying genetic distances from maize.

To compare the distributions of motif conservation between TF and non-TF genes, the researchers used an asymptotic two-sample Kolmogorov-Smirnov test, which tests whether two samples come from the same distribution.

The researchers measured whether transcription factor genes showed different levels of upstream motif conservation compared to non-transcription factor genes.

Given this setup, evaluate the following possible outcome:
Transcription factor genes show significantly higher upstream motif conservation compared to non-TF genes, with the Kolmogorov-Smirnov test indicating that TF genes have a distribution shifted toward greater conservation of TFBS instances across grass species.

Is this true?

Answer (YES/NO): YES